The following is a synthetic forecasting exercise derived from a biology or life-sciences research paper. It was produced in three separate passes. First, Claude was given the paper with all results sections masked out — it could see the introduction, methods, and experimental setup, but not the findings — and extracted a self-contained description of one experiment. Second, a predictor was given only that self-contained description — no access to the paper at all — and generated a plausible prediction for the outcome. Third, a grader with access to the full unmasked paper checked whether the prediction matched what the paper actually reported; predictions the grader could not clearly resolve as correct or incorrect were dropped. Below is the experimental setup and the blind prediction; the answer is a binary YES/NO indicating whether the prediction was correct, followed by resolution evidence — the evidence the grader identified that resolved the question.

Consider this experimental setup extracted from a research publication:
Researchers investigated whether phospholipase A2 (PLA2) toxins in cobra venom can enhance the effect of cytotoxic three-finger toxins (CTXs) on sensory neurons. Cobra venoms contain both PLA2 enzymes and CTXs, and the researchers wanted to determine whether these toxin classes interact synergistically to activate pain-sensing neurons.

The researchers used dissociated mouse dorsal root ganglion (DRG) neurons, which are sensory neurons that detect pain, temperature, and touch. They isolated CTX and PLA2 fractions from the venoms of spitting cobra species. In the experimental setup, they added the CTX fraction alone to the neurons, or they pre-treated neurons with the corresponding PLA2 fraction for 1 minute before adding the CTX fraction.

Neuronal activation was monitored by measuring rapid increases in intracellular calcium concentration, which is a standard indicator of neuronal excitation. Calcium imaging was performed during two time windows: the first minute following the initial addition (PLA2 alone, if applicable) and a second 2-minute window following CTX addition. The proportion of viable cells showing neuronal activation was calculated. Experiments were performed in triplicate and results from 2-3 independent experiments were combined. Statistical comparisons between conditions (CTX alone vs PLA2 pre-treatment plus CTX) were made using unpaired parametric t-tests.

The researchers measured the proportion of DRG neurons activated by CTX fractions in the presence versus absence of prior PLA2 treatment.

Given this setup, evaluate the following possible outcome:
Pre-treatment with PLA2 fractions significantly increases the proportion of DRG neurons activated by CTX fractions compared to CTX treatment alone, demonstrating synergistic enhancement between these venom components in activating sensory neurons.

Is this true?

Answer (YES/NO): YES